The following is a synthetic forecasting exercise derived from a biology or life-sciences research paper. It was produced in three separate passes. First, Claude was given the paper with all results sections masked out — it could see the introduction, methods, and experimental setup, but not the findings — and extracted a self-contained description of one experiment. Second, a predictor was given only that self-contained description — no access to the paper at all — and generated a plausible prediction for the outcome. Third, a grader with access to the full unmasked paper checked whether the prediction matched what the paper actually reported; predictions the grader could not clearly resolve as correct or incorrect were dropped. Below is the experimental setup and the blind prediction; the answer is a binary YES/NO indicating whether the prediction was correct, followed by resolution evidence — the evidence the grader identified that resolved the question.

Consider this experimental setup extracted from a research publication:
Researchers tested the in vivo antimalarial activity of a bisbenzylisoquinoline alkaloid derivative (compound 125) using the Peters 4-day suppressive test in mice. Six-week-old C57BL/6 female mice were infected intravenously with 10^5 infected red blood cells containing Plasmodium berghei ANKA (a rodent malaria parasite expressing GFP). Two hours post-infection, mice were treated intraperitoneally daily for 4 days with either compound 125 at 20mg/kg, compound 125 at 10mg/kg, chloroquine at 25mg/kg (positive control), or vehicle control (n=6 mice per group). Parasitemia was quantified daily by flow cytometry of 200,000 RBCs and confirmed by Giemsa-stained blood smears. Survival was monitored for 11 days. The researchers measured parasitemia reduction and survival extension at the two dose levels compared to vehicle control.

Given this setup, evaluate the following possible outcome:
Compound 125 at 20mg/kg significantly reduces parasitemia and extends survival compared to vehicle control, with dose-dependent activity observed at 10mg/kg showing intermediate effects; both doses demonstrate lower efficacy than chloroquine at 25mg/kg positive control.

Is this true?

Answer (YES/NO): NO